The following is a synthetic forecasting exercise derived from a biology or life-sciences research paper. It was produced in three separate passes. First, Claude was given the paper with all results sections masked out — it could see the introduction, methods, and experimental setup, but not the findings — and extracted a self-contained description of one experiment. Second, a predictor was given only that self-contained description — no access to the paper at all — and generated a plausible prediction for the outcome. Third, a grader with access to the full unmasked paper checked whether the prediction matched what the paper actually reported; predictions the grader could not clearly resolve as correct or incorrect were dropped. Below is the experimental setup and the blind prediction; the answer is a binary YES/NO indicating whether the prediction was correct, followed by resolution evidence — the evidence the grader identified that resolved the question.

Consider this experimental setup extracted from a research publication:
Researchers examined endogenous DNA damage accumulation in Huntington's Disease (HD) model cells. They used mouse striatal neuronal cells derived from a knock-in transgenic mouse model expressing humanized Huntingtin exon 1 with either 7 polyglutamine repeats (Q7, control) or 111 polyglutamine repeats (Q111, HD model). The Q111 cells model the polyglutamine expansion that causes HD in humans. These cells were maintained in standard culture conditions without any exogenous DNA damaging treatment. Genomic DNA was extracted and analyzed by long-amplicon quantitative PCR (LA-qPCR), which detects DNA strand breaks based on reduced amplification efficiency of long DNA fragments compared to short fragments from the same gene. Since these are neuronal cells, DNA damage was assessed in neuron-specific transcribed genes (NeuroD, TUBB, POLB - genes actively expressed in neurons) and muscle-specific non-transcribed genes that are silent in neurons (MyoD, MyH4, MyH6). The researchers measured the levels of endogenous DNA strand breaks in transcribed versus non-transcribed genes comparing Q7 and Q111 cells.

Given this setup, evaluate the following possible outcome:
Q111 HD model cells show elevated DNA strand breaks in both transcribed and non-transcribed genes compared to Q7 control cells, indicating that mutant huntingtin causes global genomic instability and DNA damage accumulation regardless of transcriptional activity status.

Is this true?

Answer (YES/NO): NO